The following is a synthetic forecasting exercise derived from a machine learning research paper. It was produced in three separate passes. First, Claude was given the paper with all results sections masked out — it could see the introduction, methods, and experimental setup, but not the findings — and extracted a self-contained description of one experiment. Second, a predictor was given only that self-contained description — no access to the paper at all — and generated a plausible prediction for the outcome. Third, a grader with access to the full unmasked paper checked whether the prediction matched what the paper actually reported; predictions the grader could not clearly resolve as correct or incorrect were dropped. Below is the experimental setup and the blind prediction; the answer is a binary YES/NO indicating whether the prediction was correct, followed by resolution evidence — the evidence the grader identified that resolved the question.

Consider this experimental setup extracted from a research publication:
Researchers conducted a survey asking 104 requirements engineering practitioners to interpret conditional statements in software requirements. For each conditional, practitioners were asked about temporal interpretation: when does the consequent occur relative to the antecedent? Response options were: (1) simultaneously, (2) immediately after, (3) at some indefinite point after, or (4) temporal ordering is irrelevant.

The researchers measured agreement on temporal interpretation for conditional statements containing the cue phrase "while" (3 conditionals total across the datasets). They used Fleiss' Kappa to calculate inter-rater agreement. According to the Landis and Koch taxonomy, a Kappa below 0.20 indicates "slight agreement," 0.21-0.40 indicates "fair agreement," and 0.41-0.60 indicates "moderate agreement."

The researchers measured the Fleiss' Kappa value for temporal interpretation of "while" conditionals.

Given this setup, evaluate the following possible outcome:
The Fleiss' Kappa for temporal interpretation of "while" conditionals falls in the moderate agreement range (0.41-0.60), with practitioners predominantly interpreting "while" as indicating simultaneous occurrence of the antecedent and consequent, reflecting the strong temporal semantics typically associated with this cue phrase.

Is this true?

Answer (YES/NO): NO